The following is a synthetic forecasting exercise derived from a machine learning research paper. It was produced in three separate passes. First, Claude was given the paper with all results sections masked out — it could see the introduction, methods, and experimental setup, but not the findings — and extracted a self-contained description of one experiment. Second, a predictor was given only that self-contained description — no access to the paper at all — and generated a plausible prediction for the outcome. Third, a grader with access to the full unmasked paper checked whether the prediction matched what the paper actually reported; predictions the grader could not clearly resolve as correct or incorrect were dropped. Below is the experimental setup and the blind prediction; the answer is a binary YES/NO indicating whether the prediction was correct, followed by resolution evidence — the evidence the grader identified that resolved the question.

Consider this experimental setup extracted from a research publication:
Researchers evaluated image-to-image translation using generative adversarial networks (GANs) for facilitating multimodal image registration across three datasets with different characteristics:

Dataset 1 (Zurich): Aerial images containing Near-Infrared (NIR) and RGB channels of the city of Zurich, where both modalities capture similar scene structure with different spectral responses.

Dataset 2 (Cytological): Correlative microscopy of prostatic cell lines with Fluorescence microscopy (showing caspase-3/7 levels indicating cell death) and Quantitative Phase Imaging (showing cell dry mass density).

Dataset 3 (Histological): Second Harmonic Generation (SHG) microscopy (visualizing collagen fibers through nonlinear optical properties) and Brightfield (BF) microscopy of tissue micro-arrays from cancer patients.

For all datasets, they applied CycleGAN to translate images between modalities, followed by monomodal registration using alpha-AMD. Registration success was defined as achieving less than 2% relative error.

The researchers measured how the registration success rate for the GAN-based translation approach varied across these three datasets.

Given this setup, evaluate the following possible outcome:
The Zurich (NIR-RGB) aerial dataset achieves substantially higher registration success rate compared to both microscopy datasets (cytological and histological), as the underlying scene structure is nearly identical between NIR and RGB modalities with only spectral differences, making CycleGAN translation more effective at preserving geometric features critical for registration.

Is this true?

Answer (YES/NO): NO